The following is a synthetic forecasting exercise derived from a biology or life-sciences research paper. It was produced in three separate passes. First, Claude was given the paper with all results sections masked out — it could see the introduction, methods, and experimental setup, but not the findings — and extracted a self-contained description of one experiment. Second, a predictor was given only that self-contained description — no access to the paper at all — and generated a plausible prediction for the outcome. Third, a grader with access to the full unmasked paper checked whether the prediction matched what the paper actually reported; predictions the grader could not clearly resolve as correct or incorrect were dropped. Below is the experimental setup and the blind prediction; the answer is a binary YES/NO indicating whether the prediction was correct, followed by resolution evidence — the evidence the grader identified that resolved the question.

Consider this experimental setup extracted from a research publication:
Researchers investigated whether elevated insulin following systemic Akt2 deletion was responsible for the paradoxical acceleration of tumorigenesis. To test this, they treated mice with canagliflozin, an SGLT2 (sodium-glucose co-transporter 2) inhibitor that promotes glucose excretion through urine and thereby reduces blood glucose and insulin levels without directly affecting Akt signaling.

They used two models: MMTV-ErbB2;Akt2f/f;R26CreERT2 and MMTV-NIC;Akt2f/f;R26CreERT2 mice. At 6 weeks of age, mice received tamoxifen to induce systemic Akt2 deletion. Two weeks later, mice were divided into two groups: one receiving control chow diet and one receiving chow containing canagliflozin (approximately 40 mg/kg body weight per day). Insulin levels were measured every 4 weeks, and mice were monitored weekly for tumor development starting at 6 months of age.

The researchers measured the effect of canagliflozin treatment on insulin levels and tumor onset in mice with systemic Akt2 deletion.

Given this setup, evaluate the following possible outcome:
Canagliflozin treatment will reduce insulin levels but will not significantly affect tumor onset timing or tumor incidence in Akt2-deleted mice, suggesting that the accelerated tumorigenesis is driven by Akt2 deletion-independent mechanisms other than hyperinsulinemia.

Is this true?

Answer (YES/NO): NO